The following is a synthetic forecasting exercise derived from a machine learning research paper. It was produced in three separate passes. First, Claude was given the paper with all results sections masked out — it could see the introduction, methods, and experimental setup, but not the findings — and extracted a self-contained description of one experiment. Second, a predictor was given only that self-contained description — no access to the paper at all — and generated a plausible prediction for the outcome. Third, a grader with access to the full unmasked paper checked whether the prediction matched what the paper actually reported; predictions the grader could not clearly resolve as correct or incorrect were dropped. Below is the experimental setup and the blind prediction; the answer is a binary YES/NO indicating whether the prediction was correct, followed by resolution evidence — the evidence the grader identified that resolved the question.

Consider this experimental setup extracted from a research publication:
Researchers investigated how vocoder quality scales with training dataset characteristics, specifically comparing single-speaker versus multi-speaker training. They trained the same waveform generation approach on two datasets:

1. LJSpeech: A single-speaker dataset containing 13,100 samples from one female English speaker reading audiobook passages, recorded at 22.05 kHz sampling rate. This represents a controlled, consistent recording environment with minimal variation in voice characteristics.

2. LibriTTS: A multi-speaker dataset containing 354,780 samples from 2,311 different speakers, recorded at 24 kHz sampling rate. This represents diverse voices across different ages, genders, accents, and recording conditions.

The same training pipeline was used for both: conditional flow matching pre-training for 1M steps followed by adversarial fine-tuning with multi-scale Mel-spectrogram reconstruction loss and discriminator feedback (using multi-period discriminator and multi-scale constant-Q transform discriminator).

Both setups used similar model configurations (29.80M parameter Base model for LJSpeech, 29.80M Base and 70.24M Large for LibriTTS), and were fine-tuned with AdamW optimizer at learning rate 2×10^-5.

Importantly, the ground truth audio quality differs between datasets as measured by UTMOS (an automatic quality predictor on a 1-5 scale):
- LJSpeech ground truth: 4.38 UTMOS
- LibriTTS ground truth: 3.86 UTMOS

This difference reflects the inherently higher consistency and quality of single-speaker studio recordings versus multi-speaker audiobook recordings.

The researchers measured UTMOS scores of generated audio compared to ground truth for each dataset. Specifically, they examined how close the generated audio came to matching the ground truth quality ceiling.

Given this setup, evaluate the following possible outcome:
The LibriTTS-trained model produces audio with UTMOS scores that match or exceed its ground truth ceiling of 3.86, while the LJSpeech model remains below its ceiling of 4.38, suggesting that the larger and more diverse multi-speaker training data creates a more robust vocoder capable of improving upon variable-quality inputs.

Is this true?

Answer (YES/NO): NO